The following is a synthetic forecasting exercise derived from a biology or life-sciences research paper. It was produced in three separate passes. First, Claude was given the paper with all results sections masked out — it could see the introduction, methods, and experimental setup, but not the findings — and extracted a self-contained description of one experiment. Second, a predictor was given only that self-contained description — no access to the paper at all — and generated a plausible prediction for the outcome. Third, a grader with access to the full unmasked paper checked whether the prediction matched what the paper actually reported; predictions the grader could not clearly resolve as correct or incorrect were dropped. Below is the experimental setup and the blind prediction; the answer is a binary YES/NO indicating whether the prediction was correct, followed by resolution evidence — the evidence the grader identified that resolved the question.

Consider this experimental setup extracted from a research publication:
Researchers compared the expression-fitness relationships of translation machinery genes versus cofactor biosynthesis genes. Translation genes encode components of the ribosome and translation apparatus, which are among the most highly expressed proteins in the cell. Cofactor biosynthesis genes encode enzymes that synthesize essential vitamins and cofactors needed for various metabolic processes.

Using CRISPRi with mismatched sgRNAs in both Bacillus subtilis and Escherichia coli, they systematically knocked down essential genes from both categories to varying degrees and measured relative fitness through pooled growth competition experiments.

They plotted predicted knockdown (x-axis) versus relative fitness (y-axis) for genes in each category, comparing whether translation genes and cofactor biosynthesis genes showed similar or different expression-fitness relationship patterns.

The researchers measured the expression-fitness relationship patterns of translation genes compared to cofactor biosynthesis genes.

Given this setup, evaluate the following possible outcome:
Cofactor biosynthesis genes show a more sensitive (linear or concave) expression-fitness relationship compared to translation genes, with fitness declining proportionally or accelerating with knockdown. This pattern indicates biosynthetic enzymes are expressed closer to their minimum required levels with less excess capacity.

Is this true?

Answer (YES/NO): NO